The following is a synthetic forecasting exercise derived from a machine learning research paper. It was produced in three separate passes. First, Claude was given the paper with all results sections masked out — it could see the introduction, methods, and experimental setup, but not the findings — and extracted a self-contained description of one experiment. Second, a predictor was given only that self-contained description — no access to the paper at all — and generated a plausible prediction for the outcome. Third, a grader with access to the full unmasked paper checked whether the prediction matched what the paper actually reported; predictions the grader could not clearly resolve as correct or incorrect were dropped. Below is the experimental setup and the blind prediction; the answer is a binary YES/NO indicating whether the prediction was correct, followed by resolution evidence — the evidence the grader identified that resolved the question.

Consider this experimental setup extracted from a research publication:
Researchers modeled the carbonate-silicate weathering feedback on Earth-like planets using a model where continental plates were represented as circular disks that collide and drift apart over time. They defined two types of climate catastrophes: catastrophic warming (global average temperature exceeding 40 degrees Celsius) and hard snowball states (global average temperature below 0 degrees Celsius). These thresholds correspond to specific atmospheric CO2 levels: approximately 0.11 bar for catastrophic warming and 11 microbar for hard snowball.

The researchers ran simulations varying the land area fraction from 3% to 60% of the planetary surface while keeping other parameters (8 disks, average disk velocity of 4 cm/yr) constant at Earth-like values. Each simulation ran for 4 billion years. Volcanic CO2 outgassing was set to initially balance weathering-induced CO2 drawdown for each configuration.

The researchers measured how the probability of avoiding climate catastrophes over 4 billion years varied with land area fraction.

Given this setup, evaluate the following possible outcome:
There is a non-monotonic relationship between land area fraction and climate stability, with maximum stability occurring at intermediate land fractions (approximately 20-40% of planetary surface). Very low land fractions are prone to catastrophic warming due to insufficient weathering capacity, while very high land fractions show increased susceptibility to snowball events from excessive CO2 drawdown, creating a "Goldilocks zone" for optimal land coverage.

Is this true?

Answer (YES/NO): NO